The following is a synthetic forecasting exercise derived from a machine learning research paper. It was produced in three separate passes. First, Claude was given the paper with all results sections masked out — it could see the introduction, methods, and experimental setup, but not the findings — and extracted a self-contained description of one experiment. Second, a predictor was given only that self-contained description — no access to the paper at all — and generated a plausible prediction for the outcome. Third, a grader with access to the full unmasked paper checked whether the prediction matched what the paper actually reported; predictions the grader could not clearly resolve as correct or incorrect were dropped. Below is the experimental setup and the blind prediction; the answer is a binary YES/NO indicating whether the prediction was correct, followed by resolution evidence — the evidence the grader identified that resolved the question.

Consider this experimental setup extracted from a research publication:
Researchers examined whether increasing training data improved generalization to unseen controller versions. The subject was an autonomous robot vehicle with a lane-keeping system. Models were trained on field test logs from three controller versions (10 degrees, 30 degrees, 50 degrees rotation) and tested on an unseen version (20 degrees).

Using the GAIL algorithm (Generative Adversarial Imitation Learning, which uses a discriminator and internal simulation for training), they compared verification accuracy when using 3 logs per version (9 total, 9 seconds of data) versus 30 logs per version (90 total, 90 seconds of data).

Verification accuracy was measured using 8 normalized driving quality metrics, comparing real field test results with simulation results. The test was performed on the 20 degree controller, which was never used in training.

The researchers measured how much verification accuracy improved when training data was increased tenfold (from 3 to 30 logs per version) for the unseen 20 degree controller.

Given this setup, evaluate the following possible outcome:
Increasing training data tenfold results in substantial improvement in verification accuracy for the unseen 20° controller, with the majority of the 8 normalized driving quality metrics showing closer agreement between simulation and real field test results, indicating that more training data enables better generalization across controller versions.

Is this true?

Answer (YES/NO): NO